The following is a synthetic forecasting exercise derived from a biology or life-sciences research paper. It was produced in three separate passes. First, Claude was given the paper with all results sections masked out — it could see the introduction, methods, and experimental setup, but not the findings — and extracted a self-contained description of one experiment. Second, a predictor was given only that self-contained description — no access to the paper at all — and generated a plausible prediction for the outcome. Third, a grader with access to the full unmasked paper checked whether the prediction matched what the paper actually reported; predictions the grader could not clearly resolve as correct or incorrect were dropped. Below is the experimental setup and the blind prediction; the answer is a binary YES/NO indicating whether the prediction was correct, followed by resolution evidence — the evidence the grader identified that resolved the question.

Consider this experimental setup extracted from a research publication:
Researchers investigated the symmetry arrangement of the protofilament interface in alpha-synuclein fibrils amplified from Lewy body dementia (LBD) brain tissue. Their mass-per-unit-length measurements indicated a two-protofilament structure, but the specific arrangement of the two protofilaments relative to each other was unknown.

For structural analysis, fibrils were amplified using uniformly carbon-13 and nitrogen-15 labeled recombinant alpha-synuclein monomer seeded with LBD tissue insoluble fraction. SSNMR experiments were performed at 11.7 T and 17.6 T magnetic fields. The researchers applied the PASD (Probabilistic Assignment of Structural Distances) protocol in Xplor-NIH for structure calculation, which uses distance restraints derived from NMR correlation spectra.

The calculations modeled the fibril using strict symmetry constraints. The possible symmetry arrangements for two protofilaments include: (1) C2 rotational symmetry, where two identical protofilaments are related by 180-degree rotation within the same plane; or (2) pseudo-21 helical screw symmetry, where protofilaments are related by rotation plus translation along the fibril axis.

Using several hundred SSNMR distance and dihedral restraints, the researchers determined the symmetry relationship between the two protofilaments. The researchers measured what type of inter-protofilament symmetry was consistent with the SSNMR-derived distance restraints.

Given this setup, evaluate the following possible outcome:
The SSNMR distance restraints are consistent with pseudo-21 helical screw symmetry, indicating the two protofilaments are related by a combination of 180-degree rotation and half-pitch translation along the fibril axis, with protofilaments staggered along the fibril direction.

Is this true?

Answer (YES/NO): YES